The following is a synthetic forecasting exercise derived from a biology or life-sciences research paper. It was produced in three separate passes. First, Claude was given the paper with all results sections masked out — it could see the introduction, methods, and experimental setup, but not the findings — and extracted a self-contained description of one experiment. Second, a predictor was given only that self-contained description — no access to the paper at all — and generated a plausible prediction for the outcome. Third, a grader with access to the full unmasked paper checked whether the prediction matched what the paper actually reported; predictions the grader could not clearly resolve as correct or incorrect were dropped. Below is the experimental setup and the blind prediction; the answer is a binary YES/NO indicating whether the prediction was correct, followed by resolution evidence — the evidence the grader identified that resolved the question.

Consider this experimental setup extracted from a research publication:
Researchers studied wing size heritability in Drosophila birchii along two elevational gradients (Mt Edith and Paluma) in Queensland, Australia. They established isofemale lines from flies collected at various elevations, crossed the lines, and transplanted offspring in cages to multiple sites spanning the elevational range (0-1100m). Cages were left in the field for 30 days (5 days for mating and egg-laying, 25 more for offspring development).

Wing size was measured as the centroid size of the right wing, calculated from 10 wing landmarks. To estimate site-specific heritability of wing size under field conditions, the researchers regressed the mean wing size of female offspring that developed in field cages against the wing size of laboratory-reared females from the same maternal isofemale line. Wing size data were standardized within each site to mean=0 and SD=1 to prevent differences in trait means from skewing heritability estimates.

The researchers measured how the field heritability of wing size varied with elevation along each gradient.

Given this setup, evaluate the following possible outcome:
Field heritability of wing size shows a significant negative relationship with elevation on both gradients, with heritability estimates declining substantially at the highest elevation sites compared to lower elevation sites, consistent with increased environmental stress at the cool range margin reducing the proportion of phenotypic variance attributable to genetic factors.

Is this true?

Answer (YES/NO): NO